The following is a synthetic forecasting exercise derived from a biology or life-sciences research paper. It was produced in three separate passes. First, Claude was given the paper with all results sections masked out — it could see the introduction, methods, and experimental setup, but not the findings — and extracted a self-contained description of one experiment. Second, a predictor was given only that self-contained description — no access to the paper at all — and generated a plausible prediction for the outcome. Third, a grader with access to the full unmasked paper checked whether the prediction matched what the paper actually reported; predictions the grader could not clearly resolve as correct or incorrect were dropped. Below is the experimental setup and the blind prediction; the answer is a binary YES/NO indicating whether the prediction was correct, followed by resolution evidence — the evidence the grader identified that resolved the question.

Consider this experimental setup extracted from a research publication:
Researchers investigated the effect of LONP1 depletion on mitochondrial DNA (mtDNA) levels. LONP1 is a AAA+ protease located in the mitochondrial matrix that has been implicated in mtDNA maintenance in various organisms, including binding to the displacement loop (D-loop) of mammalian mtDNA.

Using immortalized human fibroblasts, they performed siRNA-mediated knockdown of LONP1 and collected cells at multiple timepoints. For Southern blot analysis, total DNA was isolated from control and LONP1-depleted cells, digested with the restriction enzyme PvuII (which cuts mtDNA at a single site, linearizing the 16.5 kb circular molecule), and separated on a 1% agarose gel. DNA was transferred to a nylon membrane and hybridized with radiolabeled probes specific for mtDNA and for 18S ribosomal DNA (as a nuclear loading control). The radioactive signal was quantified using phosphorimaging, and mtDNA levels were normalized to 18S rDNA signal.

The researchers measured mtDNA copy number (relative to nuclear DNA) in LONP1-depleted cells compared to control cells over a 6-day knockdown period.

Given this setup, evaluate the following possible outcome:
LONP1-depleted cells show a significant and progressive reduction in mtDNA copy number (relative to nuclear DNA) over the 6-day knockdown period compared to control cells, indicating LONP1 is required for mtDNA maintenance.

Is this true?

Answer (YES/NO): NO